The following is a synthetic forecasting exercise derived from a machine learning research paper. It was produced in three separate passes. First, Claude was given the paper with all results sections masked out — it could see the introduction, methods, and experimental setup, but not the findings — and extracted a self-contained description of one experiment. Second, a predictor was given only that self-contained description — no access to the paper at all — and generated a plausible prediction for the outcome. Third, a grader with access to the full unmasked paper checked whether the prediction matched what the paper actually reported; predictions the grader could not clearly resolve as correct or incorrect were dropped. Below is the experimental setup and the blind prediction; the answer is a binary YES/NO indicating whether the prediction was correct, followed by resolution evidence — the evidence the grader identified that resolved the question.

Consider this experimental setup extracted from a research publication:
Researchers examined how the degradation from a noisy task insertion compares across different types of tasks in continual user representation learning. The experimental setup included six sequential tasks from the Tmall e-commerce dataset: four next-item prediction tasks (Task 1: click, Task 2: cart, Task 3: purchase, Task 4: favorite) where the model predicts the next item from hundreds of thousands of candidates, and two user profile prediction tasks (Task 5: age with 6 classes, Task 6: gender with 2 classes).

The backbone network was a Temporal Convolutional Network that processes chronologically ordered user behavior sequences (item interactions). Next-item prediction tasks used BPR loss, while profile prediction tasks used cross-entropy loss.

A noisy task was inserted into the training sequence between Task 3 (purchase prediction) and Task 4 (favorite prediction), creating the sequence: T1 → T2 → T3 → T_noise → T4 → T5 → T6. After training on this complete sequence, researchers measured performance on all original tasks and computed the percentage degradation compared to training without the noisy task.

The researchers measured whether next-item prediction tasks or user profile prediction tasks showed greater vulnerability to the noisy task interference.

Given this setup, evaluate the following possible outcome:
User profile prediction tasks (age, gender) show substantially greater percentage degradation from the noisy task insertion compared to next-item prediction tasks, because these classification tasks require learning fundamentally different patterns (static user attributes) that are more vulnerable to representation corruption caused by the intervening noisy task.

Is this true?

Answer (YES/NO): NO